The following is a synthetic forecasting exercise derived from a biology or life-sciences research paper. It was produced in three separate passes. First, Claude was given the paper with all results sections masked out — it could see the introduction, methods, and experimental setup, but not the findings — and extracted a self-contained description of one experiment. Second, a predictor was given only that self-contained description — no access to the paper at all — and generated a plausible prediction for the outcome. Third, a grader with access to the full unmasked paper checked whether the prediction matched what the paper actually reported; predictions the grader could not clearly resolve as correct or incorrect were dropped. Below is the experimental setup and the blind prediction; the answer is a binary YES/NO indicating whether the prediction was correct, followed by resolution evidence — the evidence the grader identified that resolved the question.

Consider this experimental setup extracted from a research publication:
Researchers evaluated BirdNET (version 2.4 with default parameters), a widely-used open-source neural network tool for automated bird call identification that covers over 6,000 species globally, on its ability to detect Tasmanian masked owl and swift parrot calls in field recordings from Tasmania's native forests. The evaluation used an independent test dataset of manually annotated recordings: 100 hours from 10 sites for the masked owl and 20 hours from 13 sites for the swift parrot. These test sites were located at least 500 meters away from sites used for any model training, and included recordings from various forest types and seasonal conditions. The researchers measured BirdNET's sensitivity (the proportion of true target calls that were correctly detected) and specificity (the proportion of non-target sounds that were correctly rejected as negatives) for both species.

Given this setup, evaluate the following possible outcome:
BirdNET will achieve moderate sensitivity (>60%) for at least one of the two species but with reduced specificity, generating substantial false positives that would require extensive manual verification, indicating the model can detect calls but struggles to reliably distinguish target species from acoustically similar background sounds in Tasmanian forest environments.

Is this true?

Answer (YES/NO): NO